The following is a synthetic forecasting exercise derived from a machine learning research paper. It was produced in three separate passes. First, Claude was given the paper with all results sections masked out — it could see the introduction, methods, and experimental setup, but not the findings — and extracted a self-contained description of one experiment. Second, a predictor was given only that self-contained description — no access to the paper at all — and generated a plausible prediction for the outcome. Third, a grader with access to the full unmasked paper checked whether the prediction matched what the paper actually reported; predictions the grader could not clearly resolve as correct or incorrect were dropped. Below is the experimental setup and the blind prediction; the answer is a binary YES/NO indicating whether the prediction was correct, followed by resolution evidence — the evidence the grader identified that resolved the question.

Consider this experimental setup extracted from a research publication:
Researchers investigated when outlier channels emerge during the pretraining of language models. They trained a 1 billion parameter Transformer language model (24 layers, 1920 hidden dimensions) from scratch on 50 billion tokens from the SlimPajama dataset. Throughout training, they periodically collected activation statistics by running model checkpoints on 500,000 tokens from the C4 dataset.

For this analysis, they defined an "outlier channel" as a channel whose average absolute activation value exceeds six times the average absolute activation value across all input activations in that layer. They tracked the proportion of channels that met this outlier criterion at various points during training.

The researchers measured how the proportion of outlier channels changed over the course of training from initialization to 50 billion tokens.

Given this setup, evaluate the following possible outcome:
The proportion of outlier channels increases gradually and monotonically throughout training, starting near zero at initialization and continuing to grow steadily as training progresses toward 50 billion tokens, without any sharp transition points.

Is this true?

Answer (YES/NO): NO